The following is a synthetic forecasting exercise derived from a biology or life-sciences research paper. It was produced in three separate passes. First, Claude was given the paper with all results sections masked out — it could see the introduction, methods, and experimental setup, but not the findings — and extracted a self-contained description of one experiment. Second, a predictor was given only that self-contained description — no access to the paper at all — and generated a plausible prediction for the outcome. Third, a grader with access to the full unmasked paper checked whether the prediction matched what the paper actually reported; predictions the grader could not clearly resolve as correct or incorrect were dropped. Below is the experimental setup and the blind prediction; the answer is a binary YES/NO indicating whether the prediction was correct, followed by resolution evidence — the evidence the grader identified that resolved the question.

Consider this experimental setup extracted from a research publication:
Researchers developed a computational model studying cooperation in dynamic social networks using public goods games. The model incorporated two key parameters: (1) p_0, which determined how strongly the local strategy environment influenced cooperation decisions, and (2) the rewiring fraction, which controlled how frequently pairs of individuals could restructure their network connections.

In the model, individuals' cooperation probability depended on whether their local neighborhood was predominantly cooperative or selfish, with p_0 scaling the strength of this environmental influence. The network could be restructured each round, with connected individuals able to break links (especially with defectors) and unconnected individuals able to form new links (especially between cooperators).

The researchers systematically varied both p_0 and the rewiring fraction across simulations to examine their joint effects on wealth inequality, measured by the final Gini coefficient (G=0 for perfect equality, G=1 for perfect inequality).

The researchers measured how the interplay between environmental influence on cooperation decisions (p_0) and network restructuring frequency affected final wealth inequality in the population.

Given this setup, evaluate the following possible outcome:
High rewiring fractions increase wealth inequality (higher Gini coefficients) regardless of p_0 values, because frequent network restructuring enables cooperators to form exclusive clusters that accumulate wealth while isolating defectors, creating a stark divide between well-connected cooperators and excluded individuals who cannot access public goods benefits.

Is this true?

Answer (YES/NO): NO